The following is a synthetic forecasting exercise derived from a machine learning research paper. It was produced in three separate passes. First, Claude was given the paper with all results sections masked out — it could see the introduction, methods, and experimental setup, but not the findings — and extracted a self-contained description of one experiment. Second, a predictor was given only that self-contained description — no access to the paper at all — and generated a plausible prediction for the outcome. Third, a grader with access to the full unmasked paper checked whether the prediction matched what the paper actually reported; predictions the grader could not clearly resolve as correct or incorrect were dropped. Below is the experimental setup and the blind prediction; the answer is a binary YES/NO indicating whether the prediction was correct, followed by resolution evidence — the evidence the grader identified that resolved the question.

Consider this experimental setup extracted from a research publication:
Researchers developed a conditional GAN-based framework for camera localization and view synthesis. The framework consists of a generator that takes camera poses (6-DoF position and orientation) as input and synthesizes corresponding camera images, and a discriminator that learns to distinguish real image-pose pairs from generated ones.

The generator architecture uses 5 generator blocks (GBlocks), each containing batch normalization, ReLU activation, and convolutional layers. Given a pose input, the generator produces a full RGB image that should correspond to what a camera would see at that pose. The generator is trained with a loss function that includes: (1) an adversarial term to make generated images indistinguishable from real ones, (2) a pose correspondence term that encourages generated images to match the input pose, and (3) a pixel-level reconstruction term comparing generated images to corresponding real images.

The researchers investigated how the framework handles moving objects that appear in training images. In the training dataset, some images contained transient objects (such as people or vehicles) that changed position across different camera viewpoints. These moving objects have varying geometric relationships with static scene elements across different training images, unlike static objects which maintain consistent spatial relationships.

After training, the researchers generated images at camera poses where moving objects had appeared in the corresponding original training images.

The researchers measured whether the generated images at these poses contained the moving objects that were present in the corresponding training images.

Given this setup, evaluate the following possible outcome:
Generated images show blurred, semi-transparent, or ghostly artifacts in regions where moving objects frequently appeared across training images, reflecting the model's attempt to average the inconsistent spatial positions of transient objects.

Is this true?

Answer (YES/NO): NO